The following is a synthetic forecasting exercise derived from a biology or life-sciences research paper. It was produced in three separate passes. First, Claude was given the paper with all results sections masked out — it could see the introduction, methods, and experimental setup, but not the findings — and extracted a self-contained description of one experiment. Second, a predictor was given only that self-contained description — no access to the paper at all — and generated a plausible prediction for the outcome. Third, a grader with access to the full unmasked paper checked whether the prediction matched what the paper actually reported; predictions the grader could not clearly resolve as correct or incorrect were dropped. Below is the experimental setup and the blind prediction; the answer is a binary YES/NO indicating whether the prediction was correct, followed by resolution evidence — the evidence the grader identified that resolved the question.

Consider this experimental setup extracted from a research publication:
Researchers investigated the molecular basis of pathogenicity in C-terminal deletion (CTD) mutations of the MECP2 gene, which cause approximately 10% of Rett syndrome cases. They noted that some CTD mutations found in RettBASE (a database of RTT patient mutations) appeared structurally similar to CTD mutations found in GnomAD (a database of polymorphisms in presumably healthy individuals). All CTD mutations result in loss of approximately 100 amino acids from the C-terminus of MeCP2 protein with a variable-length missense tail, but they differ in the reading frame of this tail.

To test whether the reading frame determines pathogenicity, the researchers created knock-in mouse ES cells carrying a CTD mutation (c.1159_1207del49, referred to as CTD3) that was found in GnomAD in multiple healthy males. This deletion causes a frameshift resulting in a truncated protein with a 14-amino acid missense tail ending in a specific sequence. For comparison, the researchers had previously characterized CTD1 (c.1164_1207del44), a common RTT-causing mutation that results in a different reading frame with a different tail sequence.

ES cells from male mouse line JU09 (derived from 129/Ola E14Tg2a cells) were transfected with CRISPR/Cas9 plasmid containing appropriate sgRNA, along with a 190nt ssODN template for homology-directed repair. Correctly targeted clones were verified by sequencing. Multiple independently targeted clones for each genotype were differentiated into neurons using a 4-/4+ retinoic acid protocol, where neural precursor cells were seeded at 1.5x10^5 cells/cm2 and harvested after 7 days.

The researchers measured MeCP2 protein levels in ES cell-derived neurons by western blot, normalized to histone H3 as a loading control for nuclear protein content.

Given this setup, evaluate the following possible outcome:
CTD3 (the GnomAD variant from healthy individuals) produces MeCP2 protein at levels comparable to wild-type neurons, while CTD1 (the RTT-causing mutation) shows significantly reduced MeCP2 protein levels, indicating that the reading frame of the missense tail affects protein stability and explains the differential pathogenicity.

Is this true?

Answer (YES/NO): YES